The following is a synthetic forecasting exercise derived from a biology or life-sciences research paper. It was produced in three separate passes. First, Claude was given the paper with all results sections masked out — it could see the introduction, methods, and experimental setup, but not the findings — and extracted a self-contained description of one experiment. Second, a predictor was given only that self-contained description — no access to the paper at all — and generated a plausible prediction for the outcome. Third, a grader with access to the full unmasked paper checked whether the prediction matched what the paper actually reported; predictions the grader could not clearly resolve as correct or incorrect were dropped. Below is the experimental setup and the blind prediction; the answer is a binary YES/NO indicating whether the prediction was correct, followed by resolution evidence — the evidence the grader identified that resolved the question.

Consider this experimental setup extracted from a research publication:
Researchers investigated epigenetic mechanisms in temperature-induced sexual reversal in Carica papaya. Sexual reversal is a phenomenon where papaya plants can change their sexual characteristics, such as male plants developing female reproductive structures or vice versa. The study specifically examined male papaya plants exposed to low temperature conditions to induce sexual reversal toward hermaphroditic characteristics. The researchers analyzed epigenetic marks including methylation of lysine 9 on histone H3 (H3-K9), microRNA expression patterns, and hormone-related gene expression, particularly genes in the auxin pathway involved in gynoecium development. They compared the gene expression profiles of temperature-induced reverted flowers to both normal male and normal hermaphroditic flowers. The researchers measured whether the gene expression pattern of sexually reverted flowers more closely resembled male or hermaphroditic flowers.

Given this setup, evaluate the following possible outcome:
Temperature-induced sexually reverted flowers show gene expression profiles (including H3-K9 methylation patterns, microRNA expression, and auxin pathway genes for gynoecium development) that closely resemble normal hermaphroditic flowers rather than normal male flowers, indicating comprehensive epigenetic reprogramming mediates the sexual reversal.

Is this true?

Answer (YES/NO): YES